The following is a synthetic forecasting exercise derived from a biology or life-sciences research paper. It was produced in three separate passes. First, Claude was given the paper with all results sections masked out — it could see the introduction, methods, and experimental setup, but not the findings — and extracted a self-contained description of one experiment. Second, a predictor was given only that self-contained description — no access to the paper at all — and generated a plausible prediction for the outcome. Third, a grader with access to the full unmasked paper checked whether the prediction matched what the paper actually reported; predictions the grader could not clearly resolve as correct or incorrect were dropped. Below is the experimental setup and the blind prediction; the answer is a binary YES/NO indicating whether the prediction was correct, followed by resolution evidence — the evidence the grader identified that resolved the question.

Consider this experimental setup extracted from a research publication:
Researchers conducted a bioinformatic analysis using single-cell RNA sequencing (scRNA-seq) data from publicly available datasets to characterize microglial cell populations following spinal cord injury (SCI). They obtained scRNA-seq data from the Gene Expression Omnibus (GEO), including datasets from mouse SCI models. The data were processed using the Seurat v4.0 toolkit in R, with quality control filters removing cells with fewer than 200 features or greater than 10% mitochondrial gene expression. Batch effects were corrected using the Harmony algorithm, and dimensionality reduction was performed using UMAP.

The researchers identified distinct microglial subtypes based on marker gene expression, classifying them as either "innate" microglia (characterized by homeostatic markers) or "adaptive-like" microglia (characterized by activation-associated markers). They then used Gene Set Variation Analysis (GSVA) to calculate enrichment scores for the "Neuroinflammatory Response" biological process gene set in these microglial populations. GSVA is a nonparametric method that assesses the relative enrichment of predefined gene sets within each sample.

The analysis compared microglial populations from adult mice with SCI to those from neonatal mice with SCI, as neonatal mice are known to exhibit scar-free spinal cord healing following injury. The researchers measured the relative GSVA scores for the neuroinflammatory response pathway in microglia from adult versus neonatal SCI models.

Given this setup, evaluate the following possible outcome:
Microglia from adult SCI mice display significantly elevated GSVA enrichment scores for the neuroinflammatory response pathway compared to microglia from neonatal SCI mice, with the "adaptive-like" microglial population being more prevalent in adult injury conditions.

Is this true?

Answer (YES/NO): YES